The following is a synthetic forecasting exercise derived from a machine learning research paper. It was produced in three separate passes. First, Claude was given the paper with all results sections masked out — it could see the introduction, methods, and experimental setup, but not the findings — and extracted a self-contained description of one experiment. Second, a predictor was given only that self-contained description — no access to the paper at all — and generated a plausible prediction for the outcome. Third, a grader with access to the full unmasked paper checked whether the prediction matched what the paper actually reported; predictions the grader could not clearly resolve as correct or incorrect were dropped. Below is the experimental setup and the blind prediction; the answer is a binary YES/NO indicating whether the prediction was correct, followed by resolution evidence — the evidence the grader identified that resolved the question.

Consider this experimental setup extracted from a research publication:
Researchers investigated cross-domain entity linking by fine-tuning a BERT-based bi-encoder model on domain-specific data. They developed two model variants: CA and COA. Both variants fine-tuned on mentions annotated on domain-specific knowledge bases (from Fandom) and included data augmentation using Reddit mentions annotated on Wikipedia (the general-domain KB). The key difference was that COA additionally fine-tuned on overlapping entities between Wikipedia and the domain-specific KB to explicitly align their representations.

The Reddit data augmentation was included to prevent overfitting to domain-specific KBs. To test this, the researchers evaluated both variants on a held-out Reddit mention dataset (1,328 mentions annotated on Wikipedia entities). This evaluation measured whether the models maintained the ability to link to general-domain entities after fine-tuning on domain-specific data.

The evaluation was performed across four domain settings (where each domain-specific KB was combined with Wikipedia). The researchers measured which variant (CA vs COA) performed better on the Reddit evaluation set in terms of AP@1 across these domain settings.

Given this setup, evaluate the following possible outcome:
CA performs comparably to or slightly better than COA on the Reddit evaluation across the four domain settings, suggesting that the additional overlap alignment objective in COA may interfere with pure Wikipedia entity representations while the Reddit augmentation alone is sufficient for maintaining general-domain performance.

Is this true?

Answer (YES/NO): NO